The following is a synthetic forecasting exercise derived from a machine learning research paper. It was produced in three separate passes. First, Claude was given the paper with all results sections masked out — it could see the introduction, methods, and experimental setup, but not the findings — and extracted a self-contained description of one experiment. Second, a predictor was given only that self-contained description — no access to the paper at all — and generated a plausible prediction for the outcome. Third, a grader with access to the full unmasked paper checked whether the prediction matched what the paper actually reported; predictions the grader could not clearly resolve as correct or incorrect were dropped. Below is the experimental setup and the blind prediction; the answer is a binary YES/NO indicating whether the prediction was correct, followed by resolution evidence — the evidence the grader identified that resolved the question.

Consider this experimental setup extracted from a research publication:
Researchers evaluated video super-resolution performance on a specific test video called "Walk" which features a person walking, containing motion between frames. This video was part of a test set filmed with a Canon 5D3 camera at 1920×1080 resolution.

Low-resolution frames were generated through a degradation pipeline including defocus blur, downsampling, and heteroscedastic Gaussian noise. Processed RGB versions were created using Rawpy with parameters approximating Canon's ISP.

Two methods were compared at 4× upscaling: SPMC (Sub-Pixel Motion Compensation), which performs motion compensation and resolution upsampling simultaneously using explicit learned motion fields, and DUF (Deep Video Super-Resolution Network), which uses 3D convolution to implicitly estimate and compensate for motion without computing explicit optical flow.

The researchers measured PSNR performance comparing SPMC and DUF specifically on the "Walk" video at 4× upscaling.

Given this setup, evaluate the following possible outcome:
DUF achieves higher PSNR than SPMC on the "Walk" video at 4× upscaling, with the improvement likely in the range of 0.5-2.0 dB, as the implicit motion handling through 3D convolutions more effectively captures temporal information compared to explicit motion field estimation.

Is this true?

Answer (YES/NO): YES